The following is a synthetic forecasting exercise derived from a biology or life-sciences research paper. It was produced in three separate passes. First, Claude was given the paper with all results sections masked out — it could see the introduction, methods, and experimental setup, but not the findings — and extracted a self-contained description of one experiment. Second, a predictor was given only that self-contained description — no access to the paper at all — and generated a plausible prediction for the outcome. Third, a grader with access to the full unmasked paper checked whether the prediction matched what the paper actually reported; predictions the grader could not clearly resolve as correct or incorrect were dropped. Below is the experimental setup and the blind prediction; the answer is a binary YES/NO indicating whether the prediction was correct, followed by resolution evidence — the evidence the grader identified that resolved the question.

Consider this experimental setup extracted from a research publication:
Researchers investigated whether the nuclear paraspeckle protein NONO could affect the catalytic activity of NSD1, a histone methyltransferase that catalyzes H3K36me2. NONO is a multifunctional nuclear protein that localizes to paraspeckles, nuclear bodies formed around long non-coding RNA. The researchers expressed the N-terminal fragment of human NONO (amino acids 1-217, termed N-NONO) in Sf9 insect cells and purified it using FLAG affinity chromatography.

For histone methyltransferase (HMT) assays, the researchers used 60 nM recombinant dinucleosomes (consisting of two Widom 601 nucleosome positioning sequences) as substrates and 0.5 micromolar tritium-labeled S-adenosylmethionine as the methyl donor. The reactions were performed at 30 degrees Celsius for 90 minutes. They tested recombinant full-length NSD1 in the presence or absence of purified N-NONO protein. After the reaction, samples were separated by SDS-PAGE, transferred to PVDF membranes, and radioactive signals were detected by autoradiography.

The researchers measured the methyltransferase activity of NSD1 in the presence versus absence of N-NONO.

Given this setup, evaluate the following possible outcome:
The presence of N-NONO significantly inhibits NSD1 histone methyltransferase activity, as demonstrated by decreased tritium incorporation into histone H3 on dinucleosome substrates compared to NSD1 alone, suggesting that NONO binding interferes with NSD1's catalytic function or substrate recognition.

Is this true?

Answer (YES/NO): NO